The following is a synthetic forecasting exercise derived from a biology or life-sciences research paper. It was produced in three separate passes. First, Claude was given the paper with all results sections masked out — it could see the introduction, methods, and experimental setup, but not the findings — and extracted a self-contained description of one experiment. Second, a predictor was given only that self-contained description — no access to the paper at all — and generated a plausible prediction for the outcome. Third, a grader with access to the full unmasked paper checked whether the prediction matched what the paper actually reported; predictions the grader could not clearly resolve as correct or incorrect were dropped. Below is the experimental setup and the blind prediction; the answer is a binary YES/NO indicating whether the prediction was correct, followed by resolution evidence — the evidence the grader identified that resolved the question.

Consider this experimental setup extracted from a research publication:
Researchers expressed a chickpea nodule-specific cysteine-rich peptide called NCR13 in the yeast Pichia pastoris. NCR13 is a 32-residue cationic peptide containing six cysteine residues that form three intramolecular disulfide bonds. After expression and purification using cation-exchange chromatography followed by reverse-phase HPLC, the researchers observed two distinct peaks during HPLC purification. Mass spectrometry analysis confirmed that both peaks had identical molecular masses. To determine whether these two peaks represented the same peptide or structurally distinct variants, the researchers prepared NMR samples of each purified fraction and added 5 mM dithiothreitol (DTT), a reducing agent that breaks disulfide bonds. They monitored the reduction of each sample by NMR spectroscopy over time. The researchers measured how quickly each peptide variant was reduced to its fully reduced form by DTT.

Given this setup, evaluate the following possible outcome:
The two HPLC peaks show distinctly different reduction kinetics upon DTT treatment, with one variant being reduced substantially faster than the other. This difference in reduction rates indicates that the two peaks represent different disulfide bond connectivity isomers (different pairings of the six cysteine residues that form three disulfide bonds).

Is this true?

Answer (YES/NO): YES